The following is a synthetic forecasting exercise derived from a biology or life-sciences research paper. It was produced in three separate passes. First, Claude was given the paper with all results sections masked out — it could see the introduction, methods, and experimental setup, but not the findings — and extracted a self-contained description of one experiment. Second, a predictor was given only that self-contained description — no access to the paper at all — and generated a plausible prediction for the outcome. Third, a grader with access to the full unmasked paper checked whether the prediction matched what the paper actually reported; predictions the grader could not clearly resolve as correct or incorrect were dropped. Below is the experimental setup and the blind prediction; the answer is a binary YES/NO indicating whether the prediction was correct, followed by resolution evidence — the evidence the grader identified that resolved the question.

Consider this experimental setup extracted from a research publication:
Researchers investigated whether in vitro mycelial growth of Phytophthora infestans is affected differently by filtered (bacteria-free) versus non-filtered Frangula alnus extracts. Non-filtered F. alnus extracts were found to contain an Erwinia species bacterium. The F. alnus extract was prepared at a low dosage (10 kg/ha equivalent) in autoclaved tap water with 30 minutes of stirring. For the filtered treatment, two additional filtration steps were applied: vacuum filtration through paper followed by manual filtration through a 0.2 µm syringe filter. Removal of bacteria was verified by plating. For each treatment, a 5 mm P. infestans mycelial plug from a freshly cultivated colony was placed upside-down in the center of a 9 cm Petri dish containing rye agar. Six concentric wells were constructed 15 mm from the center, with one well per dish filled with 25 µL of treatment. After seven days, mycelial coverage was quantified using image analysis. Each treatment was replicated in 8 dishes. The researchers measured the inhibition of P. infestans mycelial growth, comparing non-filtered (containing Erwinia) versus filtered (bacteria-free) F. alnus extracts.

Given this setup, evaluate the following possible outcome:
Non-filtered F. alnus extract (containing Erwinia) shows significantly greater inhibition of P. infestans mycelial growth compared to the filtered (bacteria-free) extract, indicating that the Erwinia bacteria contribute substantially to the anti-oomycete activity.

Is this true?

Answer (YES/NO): YES